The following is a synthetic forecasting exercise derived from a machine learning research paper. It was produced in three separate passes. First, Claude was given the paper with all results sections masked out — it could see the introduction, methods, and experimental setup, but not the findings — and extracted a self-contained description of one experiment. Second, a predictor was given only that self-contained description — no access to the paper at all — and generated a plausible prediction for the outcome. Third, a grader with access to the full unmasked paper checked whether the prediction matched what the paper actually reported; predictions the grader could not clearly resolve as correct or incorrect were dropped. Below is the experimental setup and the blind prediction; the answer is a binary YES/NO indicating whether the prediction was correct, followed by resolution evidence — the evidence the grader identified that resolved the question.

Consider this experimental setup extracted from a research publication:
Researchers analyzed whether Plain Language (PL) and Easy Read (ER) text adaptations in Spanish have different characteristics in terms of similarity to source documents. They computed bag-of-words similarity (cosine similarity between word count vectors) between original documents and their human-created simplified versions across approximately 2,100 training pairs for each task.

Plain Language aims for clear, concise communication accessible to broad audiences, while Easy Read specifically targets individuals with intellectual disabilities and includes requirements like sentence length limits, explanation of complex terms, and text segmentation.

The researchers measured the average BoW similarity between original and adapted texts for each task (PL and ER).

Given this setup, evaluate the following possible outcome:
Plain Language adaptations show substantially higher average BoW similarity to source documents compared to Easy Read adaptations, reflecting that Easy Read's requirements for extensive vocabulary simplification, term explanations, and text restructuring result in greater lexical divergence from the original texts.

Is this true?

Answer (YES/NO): NO